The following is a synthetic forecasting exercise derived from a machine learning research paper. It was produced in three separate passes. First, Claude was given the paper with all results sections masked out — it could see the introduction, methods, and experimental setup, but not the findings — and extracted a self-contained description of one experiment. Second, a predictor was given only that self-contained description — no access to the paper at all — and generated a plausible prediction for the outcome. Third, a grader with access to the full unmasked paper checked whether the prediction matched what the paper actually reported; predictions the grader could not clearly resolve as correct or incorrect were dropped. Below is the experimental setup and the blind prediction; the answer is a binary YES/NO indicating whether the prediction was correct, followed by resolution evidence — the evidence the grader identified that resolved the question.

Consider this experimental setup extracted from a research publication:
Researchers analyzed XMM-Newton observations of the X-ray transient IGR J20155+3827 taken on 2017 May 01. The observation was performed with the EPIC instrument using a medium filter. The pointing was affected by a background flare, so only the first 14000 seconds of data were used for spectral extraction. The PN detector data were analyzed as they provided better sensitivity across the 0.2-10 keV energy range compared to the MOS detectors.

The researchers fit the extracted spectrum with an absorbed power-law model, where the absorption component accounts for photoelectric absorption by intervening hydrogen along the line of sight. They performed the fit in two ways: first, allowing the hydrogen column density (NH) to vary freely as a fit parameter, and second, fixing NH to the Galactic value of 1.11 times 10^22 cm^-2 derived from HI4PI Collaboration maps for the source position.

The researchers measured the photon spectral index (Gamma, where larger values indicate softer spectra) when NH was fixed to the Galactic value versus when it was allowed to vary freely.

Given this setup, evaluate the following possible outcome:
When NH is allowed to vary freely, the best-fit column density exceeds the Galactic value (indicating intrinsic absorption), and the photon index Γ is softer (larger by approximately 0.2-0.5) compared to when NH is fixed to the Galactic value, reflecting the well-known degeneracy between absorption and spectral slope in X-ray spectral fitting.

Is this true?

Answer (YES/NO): NO